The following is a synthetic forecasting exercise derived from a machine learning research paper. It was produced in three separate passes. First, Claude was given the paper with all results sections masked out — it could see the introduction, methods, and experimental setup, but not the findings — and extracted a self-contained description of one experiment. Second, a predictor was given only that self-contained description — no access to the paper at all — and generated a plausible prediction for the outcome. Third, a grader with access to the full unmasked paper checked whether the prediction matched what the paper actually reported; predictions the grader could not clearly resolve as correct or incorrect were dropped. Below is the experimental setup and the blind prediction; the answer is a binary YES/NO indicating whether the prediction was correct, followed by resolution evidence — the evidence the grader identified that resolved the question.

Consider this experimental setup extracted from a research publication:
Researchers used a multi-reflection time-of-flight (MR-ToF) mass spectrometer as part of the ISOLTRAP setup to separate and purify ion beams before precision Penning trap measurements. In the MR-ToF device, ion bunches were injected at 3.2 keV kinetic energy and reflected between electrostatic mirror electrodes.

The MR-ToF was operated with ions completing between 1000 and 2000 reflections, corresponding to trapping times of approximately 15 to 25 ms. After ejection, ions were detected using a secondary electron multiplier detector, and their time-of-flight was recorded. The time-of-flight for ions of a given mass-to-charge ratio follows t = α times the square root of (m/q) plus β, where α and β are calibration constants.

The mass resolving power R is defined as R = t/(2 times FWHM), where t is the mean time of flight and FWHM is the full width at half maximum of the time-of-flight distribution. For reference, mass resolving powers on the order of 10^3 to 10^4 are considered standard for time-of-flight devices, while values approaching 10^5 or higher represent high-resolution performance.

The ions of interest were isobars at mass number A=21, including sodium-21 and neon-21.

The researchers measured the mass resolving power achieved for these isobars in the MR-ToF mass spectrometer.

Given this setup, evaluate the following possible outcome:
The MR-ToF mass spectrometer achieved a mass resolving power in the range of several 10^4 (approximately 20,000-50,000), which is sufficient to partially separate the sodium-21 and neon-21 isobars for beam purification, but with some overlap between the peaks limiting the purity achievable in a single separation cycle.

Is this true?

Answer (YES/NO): NO